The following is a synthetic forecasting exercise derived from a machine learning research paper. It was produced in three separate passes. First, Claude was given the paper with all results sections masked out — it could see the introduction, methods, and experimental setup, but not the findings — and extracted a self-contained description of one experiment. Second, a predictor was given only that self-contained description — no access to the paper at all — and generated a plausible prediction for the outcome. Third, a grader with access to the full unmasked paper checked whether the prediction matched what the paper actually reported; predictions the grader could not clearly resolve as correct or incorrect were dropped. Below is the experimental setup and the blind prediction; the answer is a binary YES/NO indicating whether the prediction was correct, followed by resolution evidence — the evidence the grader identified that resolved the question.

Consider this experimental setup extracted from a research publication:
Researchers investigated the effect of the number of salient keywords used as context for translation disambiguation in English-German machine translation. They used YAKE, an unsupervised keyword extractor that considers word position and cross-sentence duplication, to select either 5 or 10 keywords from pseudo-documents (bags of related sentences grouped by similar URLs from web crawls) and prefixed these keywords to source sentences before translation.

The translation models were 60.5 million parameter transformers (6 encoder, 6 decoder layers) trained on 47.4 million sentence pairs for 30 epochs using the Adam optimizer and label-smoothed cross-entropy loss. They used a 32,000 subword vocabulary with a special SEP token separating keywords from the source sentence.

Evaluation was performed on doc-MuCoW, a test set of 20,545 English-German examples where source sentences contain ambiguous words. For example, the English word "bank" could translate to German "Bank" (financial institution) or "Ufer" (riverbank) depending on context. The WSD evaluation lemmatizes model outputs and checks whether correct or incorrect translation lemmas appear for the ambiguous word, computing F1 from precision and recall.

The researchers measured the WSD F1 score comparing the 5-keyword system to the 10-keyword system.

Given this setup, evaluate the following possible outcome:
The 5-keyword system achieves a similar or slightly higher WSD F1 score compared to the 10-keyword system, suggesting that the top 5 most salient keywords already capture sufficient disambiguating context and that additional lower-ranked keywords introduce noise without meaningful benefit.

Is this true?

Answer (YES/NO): NO